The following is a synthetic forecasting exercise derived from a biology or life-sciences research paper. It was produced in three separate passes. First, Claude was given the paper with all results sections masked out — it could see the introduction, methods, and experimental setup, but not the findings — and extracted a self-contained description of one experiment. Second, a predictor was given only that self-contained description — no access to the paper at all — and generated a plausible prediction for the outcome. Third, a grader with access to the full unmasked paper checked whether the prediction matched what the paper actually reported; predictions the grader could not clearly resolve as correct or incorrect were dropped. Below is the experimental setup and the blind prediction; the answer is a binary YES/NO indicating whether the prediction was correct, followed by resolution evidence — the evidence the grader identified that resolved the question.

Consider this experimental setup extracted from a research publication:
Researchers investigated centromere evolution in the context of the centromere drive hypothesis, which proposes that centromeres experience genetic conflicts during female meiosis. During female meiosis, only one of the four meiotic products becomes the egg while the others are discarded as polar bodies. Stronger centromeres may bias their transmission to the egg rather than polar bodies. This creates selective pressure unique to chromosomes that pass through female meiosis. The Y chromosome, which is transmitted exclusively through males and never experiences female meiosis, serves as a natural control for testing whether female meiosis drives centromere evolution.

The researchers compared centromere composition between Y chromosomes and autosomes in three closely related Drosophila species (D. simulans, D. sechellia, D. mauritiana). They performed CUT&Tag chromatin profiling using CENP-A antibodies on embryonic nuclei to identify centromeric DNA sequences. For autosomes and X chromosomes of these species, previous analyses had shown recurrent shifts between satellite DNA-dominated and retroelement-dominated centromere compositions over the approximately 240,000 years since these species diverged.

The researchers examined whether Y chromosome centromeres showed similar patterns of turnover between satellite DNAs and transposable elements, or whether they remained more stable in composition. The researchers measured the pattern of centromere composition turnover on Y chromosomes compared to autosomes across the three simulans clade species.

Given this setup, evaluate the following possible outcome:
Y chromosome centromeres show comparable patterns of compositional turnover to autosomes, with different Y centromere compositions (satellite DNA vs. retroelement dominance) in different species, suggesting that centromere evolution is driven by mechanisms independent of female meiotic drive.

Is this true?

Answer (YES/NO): NO